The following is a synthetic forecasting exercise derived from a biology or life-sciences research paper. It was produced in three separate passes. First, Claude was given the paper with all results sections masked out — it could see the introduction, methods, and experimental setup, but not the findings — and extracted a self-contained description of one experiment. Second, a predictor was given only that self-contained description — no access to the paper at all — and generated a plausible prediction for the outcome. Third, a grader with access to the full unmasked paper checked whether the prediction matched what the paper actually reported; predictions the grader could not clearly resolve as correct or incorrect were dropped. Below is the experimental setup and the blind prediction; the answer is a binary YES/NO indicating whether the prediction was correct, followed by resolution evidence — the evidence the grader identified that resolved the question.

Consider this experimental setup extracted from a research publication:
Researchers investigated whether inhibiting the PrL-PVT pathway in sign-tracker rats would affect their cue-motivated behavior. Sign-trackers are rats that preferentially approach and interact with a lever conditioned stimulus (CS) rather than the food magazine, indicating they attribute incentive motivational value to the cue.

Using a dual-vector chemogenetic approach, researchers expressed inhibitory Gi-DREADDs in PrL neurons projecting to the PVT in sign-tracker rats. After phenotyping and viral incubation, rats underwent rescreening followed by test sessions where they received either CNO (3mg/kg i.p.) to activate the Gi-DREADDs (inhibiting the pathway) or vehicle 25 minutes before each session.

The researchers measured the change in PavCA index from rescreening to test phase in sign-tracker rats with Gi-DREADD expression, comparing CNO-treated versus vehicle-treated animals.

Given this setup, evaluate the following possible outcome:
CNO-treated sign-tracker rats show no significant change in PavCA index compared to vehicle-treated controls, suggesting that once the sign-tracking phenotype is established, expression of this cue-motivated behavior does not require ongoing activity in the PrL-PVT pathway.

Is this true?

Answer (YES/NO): YES